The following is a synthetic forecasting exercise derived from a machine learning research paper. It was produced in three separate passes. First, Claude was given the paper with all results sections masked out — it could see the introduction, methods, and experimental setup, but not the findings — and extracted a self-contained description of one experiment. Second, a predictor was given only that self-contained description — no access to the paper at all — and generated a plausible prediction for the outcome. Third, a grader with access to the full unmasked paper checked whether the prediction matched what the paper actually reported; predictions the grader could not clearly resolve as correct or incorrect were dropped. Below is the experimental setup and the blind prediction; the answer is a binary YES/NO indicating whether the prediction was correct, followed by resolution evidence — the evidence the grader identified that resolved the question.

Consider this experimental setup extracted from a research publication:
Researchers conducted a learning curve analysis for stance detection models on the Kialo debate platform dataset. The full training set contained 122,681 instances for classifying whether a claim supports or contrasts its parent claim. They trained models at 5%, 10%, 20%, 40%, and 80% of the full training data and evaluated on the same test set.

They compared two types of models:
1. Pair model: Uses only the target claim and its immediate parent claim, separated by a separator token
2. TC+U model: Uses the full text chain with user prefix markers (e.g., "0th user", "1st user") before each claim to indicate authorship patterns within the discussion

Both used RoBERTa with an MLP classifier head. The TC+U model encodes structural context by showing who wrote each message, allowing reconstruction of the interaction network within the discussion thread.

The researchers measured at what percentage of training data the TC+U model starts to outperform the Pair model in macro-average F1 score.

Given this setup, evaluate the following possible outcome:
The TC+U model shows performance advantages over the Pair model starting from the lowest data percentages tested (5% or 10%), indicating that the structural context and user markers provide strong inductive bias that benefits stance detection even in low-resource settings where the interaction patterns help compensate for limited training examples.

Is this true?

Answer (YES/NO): NO